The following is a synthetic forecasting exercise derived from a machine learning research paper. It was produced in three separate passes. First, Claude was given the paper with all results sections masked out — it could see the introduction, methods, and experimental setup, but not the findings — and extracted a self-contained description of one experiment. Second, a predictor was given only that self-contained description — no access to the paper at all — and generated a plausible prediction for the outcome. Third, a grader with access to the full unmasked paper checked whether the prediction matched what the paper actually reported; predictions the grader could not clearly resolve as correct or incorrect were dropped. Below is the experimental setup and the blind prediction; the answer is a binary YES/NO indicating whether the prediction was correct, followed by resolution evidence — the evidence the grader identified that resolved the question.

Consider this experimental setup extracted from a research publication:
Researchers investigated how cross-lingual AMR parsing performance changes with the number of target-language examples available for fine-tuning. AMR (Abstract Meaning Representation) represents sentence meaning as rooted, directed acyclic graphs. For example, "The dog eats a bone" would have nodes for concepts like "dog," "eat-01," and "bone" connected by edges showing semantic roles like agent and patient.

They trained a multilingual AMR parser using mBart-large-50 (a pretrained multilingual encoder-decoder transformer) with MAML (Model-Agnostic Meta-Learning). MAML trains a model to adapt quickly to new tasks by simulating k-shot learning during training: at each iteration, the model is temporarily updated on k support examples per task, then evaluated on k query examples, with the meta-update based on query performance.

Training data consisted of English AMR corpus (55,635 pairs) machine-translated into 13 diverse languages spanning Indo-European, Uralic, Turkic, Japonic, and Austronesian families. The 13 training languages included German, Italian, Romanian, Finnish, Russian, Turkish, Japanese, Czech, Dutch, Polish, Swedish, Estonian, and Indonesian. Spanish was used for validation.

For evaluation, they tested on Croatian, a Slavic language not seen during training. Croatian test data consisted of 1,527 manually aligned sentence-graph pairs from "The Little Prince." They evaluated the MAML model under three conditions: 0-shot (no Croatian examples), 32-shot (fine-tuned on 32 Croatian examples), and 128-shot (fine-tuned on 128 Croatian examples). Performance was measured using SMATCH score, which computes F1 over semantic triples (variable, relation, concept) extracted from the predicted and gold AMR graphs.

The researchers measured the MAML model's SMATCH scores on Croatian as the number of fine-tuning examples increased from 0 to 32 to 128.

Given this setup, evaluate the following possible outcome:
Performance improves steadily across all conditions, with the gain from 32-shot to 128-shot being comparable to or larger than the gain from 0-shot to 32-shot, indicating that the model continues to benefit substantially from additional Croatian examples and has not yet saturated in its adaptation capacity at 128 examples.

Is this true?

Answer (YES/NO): NO